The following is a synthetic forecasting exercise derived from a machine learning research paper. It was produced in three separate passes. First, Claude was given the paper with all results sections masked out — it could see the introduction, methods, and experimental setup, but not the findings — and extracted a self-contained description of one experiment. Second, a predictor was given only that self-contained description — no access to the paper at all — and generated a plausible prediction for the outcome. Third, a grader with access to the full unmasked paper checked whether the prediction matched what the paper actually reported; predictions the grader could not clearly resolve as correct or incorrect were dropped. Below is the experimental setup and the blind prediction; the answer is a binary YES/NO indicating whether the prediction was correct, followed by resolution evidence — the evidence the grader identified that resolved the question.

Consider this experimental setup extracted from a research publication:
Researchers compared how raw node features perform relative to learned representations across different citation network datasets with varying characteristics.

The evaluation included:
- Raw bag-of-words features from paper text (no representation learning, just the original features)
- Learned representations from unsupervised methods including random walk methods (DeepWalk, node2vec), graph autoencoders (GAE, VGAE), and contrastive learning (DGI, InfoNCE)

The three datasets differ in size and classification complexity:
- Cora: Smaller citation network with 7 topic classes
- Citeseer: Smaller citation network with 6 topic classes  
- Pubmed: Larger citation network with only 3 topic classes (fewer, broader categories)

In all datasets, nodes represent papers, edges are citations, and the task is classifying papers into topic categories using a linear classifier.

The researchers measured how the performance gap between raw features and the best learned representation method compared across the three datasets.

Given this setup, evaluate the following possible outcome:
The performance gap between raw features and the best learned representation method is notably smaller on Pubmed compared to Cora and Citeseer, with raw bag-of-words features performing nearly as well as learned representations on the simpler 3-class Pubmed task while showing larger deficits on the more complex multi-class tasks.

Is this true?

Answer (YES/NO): YES